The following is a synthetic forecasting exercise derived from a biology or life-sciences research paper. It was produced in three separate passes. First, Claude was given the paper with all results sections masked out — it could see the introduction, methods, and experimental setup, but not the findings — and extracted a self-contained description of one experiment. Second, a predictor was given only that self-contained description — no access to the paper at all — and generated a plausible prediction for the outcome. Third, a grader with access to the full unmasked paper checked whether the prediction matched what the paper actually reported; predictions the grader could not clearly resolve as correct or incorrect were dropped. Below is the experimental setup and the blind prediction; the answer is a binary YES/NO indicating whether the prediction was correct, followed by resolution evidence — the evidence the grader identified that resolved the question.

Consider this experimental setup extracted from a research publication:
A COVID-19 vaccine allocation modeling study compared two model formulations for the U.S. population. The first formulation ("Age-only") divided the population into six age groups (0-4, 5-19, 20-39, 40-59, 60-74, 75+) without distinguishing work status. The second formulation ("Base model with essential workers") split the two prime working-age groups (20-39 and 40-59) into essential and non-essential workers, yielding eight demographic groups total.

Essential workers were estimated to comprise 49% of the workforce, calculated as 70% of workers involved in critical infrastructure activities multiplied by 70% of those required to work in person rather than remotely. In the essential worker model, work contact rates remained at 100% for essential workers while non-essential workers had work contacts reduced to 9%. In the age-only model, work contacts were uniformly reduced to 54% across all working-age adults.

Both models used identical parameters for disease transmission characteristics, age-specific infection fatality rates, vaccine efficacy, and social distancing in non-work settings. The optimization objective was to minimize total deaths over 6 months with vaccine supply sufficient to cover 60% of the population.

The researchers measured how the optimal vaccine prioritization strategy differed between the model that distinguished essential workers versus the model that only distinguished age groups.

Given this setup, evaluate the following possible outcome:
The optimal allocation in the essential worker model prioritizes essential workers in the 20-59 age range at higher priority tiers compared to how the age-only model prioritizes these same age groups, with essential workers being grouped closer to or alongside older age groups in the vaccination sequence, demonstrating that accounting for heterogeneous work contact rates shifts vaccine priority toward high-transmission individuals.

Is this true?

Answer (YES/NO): YES